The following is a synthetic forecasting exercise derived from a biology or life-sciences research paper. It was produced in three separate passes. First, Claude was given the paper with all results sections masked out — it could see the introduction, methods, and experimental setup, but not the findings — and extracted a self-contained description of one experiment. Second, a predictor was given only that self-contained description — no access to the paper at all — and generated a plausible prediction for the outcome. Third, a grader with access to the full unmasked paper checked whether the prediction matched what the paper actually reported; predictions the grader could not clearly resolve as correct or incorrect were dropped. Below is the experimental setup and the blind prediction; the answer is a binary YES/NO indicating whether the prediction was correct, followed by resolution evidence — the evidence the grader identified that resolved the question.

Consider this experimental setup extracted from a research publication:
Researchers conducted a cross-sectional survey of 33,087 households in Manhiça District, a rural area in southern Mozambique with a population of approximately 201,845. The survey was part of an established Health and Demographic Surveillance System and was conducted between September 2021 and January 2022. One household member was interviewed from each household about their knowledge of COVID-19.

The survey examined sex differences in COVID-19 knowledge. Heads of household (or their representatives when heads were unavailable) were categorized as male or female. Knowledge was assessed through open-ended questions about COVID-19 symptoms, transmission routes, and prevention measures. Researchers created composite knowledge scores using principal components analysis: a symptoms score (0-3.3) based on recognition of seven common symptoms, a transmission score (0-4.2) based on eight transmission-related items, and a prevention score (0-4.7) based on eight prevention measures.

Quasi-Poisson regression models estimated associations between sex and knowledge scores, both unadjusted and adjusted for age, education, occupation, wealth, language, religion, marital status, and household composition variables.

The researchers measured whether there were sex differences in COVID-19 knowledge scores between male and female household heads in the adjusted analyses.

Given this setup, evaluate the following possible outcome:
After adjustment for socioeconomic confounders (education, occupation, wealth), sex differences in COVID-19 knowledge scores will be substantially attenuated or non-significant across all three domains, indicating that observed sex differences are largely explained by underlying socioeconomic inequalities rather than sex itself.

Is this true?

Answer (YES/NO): NO